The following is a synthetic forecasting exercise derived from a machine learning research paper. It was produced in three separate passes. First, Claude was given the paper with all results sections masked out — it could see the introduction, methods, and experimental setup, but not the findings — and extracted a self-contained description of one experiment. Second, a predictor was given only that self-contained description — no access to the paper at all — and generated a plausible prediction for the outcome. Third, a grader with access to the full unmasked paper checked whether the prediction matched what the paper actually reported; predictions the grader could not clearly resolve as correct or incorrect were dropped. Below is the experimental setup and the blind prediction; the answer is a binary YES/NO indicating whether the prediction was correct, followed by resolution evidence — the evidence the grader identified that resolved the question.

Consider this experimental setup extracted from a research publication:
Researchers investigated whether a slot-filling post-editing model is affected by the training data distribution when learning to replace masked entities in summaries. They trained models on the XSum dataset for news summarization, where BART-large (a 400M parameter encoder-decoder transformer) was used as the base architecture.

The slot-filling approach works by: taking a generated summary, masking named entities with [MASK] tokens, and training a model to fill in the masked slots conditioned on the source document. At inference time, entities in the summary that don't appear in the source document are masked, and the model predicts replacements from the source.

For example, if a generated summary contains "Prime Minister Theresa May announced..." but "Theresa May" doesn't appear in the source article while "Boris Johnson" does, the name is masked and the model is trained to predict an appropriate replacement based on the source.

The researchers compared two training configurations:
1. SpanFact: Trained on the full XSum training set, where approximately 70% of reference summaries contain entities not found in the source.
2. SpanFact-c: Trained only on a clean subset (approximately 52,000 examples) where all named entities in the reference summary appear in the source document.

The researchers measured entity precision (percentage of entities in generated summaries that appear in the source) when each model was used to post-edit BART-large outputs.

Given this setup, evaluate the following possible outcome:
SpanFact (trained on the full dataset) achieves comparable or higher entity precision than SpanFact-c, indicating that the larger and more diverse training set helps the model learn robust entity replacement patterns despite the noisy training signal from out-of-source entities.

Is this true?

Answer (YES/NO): NO